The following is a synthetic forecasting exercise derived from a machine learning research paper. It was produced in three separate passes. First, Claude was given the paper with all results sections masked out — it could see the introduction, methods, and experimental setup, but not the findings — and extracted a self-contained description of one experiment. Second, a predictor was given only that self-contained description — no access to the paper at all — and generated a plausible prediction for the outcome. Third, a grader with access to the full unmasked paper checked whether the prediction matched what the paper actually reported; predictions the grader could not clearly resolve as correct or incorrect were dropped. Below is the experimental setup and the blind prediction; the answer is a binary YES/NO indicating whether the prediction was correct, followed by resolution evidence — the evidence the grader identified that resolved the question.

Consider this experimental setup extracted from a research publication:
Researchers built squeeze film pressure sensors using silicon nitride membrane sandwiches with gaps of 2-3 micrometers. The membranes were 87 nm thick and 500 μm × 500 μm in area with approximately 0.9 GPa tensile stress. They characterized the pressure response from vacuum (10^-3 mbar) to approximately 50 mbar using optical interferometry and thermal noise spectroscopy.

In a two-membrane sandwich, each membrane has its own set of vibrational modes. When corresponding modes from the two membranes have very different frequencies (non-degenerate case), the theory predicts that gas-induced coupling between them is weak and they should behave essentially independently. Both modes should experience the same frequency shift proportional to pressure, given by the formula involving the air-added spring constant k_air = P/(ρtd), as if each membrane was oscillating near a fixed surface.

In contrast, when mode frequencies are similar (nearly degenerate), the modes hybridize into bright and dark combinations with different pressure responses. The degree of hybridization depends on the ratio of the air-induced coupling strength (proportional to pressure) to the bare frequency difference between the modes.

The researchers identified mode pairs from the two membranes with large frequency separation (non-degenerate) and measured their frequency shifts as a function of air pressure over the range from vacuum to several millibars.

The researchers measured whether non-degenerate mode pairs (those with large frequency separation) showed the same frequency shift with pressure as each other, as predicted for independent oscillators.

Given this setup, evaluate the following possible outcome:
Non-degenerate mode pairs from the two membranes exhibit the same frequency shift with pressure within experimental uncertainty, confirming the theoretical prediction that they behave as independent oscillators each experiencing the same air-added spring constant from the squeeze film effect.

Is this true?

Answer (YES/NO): YES